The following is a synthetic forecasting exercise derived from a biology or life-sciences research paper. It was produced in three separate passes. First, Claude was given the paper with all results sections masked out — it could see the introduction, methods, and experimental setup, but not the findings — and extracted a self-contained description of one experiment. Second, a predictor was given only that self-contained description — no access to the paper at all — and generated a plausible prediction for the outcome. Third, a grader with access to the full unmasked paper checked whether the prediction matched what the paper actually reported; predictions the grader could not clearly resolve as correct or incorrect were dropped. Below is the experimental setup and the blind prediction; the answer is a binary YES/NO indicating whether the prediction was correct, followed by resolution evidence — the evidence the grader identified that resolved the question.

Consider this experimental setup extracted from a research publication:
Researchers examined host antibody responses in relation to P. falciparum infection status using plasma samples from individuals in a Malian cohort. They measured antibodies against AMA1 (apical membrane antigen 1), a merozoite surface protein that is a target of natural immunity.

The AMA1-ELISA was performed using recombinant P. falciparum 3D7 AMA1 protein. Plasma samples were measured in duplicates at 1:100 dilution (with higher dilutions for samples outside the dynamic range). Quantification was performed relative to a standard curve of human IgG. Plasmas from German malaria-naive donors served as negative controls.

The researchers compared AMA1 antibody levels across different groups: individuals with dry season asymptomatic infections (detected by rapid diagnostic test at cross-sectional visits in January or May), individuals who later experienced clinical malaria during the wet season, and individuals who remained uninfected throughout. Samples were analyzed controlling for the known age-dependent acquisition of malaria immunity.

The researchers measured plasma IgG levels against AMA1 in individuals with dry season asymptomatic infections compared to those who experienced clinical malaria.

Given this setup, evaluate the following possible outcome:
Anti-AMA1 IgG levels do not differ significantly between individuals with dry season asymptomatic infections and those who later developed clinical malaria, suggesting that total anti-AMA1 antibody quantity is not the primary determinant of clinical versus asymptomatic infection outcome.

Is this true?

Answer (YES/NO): NO